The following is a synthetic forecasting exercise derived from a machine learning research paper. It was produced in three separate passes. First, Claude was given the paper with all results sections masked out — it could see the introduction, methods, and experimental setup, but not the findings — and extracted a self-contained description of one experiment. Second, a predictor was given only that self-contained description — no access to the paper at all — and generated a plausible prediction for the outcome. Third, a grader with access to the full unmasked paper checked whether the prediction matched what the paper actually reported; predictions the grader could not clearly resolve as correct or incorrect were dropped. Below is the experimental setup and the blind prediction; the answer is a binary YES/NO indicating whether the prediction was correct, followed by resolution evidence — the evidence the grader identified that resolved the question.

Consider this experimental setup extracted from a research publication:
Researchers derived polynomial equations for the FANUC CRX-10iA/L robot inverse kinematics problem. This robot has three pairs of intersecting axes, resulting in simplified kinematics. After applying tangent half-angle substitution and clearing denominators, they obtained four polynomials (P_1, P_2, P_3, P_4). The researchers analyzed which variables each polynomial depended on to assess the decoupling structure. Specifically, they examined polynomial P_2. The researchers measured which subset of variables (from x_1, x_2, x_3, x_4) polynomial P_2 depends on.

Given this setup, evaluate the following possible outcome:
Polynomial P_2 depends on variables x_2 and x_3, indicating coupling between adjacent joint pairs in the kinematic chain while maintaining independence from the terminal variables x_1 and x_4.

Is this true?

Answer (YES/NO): NO